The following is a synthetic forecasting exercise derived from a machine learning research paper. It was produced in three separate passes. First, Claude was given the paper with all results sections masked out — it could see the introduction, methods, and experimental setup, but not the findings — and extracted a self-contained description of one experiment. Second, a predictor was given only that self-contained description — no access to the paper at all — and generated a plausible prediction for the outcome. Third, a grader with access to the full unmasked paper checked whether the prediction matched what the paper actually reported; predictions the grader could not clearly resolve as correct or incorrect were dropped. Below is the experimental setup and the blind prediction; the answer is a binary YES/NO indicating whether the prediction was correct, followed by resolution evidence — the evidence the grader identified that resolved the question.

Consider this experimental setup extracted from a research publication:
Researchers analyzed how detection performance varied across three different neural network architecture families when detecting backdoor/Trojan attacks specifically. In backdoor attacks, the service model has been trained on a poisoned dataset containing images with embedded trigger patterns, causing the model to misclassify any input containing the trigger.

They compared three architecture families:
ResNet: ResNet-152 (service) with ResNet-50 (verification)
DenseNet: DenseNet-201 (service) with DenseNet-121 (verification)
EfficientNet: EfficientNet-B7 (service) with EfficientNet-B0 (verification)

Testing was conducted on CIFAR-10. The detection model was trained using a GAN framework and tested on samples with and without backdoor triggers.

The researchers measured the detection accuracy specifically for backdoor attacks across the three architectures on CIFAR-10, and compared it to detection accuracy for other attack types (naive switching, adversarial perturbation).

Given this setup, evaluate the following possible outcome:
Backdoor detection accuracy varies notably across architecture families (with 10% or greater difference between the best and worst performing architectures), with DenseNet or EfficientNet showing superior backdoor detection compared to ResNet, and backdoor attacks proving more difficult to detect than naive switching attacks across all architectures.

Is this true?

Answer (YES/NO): NO